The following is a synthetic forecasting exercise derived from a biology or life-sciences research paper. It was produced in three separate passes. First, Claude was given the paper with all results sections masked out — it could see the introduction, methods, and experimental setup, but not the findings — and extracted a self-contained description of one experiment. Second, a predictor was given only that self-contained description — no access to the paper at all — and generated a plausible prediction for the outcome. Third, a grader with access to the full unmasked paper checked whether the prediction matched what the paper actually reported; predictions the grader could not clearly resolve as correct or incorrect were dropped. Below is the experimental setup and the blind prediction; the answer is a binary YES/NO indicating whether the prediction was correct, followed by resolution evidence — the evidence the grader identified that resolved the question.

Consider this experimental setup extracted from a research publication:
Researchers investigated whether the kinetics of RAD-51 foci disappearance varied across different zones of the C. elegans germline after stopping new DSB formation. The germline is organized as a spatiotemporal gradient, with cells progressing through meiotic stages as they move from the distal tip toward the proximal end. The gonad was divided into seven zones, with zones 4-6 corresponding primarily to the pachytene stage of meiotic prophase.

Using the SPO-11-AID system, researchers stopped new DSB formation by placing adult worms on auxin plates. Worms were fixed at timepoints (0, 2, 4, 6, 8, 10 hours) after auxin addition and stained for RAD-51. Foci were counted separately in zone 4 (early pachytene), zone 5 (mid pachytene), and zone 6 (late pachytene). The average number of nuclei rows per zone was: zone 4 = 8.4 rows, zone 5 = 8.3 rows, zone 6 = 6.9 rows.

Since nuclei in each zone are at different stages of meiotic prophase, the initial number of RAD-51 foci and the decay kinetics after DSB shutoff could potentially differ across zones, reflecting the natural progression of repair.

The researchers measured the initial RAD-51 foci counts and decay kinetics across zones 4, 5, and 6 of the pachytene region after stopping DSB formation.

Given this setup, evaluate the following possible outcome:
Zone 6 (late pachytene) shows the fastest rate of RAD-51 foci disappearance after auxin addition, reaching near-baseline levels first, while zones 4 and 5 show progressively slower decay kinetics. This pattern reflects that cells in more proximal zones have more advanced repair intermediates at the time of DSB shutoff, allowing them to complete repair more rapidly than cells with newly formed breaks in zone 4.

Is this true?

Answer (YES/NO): NO